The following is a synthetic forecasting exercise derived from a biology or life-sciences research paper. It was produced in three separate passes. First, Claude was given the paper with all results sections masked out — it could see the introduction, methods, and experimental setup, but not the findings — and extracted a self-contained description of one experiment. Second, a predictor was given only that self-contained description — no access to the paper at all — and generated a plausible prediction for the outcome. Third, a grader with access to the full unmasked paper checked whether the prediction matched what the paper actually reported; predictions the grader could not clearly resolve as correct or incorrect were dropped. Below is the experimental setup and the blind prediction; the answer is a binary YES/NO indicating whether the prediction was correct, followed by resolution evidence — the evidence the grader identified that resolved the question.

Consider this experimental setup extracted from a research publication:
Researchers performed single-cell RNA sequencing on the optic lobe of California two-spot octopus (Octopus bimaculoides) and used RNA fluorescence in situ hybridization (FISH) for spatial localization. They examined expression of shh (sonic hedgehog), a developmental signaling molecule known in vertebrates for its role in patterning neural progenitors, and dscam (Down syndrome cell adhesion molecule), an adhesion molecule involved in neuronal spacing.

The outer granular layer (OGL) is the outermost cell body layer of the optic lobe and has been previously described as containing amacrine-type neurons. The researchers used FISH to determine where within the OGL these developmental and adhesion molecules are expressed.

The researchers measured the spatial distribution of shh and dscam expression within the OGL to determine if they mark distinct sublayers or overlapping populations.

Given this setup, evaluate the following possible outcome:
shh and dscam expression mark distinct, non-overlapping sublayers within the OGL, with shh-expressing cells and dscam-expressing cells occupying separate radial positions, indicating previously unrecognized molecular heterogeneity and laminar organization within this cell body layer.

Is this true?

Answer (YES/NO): YES